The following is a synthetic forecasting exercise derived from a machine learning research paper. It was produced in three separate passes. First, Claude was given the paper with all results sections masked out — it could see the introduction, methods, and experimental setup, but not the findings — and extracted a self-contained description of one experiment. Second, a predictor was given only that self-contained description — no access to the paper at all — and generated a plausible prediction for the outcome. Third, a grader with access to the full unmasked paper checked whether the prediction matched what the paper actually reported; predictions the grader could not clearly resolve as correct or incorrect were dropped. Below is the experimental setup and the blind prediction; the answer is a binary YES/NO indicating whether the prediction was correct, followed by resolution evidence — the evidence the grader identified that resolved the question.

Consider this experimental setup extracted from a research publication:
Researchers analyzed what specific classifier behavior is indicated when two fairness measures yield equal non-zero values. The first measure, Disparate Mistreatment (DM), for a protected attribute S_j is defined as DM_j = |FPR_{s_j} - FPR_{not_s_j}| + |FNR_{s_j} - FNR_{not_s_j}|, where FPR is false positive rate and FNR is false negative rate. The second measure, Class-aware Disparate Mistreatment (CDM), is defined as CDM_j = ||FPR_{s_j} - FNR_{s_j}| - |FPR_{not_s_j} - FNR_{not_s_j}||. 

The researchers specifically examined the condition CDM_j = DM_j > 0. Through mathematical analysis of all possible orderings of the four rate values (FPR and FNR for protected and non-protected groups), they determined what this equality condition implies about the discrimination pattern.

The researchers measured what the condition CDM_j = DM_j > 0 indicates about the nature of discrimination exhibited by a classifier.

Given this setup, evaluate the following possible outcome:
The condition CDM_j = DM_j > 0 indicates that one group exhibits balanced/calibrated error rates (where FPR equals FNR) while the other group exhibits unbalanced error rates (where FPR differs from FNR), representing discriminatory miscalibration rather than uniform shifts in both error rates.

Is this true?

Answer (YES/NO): NO